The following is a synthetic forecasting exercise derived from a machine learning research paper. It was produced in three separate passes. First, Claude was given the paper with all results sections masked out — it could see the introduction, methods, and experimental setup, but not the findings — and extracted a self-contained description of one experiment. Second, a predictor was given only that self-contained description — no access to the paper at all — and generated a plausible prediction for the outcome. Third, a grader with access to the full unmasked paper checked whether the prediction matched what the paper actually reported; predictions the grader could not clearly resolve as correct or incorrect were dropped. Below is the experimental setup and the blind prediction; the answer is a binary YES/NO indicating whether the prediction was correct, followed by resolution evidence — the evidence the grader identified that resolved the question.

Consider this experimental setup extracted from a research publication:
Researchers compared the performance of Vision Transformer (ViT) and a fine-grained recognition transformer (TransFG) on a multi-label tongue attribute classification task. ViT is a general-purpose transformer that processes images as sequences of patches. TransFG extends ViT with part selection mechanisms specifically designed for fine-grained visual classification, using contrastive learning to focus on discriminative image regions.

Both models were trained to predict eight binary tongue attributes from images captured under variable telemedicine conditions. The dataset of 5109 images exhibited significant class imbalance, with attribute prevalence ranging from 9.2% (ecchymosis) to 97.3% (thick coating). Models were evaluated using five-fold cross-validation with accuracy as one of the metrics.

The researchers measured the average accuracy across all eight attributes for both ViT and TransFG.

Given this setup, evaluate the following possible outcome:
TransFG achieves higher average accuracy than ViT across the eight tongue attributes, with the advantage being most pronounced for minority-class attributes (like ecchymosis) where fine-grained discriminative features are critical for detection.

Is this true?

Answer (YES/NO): NO